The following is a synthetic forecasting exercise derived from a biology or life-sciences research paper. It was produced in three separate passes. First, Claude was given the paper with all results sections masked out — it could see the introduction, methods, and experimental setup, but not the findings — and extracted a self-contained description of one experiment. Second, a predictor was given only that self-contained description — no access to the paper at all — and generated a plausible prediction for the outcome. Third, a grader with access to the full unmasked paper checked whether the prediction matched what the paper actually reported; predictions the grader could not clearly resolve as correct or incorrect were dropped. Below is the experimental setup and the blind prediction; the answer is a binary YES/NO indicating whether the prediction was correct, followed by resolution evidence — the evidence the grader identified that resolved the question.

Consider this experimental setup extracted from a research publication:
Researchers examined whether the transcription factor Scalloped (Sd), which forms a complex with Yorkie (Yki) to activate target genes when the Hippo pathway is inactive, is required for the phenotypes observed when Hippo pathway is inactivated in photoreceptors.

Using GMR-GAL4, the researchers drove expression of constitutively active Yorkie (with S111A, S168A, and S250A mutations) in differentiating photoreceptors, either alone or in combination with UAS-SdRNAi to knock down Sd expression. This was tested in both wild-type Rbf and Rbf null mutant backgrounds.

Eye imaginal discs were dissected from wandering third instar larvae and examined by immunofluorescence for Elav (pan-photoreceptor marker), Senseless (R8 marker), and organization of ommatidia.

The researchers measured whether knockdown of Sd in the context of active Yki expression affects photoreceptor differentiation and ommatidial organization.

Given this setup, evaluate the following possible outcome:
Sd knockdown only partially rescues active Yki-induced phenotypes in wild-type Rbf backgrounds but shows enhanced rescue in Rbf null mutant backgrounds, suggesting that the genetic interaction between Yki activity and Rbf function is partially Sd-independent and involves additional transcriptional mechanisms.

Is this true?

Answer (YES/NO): NO